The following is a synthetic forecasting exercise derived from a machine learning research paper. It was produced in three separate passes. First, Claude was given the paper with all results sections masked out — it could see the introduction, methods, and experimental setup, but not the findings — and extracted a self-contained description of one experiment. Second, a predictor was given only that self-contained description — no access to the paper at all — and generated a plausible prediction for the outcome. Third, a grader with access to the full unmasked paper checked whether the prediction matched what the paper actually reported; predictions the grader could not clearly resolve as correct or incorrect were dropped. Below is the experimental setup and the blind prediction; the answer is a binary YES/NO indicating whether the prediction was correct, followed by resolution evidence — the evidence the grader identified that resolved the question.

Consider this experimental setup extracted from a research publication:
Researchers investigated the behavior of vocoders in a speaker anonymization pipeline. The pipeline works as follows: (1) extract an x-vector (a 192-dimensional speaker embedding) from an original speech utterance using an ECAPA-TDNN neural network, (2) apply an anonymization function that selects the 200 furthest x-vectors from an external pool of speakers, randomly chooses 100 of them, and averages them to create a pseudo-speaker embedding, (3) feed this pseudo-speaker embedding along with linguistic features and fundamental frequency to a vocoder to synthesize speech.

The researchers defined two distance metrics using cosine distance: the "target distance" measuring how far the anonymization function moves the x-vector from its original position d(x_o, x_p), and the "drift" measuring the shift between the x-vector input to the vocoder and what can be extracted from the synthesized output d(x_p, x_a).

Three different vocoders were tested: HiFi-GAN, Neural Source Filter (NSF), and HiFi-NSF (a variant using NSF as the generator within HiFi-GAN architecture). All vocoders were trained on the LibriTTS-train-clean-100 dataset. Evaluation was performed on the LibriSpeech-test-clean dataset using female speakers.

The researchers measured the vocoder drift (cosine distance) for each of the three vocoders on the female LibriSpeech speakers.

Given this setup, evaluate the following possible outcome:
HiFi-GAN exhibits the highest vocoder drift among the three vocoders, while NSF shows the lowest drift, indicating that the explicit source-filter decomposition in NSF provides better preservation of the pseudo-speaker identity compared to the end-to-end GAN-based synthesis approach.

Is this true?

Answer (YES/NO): NO